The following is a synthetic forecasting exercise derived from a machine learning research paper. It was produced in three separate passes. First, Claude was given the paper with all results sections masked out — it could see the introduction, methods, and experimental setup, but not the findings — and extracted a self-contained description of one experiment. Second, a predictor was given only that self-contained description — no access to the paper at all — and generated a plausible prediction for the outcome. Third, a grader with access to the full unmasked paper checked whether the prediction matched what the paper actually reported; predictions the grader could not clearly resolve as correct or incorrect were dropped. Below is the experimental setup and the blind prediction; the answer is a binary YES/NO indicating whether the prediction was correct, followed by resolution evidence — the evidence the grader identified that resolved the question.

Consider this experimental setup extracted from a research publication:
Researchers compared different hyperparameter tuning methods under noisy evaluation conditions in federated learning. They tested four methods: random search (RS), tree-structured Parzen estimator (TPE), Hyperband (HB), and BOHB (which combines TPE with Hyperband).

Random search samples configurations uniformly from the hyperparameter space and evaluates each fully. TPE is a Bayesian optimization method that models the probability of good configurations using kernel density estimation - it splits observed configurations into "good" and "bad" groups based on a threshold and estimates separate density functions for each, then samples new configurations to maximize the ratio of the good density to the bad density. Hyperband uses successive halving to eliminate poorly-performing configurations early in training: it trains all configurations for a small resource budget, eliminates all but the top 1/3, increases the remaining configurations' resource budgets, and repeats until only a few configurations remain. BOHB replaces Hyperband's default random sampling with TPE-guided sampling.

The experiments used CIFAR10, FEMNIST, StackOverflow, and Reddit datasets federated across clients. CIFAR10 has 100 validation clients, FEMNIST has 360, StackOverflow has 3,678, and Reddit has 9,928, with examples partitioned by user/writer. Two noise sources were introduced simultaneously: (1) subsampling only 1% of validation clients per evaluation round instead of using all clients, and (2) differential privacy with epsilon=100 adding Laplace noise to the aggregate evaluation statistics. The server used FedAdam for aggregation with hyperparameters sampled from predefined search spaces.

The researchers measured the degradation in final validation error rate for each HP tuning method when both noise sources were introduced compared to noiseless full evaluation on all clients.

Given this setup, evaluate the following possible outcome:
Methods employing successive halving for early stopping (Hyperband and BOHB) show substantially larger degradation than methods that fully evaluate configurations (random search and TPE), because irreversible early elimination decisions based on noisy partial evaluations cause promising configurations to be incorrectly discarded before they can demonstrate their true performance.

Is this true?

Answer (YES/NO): YES